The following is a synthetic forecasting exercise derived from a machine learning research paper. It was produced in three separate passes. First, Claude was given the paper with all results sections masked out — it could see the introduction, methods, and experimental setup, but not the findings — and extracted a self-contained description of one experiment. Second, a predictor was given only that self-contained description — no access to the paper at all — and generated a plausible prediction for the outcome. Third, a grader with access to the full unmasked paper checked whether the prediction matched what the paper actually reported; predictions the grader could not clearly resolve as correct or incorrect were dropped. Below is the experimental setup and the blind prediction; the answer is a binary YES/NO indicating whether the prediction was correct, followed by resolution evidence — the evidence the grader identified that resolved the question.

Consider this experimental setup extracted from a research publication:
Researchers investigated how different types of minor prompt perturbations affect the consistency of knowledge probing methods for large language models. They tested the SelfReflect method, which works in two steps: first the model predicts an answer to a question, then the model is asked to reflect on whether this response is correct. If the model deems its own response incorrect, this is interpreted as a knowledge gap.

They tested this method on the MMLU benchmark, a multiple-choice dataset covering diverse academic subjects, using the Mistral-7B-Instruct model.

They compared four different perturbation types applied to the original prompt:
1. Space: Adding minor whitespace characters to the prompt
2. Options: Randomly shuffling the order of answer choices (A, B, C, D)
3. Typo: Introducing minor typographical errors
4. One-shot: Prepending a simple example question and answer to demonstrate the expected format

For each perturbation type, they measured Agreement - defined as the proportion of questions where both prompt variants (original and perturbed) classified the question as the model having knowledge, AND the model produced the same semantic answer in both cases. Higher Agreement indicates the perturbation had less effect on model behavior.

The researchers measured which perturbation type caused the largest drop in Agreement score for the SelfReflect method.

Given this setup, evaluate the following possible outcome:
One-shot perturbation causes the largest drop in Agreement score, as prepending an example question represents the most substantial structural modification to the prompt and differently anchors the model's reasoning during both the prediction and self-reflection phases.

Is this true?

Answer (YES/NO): NO